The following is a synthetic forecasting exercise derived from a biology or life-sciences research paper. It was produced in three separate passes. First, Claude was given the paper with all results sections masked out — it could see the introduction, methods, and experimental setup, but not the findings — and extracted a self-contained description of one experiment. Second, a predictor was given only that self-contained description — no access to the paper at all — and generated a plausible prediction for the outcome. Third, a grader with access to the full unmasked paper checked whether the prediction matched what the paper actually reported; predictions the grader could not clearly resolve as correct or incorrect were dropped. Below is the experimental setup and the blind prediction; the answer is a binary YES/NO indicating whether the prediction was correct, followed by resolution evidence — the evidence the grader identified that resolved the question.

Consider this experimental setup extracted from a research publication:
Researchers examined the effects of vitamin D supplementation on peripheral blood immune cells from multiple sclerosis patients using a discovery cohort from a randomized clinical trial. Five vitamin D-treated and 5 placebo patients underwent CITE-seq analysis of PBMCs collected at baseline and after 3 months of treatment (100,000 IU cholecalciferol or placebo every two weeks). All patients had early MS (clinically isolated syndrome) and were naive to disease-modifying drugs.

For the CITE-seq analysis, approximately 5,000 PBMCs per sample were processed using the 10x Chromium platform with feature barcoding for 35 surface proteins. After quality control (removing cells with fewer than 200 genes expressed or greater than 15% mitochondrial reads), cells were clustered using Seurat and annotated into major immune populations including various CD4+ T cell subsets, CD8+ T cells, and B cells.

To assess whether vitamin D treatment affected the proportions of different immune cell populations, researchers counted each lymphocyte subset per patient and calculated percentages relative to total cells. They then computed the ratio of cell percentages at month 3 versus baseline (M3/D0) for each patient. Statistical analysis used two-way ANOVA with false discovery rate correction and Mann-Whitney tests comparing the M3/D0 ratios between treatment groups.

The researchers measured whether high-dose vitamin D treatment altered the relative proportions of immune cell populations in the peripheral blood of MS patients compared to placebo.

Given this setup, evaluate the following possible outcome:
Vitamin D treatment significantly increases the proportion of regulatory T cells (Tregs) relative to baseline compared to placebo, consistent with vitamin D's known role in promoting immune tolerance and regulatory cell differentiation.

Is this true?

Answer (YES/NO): NO